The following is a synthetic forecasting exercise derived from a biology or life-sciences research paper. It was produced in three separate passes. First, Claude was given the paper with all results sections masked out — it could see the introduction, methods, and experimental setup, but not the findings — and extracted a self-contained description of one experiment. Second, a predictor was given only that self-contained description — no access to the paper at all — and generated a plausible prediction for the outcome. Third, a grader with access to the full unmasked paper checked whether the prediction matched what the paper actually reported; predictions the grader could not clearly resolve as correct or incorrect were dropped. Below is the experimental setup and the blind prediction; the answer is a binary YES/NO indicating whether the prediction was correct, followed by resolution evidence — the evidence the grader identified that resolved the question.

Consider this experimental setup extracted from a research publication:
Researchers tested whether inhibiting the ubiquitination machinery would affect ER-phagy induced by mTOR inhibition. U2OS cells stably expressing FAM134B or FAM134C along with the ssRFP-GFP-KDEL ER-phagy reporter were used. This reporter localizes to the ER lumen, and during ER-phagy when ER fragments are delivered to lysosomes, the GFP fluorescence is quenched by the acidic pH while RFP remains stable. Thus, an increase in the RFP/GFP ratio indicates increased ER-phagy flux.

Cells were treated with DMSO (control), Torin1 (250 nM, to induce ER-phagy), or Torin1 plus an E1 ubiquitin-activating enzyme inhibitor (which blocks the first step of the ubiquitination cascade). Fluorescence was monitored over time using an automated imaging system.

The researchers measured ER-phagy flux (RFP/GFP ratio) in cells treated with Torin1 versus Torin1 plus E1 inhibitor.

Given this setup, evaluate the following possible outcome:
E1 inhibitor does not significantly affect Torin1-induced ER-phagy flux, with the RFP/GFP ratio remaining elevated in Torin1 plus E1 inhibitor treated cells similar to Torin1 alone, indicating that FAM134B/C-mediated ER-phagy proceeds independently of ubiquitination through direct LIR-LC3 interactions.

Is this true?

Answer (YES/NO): NO